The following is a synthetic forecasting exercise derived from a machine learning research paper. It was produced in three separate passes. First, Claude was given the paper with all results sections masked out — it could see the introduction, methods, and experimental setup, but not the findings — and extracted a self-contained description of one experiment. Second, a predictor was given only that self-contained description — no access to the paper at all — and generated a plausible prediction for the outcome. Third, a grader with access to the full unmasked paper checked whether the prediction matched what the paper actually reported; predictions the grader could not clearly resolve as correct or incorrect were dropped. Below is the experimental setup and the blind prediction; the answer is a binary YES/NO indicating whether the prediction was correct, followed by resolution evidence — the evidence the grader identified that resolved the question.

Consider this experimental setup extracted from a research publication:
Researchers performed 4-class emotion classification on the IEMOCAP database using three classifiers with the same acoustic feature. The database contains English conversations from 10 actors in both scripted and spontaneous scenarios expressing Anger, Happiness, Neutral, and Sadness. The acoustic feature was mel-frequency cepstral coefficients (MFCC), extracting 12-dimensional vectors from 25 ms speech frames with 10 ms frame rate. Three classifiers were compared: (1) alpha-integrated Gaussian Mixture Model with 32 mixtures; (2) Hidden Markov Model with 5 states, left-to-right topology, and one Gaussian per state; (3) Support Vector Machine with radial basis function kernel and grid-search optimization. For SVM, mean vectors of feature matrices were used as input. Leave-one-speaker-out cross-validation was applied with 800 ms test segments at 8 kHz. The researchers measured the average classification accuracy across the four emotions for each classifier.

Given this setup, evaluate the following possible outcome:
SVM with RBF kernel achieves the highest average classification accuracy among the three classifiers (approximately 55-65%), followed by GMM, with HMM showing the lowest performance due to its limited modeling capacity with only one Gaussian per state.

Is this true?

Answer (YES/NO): NO